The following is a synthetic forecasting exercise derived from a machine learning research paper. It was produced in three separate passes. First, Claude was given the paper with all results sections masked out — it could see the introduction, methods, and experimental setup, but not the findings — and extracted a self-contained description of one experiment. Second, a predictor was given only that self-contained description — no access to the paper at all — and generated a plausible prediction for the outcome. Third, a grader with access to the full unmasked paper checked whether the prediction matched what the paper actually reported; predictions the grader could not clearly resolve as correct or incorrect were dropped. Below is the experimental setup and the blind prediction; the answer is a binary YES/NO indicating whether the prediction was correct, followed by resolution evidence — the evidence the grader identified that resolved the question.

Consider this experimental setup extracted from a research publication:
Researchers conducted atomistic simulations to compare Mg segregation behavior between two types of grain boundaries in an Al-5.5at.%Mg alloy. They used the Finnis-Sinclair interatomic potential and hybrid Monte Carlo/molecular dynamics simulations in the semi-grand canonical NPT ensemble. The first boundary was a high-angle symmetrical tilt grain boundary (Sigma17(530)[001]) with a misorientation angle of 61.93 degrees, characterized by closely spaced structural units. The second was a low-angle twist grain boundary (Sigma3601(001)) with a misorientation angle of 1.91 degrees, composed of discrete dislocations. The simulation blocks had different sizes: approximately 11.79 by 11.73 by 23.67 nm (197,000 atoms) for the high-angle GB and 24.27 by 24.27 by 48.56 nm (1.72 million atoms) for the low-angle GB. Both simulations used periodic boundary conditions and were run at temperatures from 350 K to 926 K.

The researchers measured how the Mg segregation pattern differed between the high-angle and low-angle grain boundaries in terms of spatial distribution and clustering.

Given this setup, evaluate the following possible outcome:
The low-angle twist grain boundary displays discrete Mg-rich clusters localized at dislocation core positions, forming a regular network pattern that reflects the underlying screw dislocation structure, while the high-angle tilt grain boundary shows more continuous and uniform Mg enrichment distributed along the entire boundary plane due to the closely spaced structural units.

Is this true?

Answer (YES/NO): NO